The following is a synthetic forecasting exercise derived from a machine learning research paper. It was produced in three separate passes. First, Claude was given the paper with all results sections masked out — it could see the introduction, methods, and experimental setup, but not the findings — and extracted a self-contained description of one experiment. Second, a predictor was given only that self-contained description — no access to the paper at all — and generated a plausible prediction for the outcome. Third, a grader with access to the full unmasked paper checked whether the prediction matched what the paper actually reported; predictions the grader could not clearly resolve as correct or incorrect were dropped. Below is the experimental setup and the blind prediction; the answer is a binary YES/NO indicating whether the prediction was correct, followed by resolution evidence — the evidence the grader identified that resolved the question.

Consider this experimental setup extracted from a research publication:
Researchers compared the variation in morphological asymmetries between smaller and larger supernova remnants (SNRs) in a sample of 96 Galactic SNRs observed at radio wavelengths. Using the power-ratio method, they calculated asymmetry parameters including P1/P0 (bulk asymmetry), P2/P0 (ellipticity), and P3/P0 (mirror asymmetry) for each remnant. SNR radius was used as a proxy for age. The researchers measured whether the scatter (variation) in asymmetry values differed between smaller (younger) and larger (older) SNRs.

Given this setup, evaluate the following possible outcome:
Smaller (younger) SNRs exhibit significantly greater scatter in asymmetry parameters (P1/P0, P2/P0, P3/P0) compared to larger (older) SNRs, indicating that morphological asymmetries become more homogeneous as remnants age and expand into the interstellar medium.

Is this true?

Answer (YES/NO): YES